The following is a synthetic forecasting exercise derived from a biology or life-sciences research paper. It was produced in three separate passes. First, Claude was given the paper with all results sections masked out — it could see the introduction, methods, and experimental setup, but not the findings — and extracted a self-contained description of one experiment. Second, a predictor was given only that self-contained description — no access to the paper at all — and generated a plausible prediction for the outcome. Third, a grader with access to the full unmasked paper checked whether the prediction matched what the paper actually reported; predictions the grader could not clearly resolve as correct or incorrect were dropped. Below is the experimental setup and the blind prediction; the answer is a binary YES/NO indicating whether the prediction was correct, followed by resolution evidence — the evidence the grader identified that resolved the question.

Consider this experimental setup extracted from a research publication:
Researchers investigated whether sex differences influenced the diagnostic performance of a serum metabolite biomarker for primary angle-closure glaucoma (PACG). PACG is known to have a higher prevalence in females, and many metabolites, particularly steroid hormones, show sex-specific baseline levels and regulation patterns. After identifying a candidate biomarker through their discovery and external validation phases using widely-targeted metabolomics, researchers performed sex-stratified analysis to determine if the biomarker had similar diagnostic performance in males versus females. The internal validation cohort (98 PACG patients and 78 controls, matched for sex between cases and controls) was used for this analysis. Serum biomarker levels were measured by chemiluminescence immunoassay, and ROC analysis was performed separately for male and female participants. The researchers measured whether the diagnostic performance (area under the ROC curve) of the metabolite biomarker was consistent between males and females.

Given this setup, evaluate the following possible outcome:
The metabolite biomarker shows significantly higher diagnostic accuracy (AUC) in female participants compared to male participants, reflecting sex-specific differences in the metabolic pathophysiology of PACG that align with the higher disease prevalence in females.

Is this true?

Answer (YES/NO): NO